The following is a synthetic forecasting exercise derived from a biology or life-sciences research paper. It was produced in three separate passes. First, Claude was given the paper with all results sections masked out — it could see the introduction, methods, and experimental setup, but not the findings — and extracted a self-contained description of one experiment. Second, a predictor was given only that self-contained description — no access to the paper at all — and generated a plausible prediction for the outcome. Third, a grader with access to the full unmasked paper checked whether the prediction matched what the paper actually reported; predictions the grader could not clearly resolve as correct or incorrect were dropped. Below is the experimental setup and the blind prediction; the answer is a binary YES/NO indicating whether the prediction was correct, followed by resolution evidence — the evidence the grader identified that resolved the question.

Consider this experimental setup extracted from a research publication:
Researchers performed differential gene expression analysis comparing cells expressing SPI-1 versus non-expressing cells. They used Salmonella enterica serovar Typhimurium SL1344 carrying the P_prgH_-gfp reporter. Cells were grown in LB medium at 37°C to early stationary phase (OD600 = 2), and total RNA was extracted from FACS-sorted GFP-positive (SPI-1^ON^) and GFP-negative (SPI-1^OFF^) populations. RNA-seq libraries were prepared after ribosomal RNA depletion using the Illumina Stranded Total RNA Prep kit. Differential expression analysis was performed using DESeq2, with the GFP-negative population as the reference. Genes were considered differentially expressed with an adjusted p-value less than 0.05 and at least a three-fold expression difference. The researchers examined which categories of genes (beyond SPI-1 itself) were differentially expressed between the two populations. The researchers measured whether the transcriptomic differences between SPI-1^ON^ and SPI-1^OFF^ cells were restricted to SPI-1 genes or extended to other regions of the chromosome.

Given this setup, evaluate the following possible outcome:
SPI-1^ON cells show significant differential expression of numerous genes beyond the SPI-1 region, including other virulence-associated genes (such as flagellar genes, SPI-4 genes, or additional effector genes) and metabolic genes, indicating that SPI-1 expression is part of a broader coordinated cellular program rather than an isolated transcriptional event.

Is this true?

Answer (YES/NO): NO